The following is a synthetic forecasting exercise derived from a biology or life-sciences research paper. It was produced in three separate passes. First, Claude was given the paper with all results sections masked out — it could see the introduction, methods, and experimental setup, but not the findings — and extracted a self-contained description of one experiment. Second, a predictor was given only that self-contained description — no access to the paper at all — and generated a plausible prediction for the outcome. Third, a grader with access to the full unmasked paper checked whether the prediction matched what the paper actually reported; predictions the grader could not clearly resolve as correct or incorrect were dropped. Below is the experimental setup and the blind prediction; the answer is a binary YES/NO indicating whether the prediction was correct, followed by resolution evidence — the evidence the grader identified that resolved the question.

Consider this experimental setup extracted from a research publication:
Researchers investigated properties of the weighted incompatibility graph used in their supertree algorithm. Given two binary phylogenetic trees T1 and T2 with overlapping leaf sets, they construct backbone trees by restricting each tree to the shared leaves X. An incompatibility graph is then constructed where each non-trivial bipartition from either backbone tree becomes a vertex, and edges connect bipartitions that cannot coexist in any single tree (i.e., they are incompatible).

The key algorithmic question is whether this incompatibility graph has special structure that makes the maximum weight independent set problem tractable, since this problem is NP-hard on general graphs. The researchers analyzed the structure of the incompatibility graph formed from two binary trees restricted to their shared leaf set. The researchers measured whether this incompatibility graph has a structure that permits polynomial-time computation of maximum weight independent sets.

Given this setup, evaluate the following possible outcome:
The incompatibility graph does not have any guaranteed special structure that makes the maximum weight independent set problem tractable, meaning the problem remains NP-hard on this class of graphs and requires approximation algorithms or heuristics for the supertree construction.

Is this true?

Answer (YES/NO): NO